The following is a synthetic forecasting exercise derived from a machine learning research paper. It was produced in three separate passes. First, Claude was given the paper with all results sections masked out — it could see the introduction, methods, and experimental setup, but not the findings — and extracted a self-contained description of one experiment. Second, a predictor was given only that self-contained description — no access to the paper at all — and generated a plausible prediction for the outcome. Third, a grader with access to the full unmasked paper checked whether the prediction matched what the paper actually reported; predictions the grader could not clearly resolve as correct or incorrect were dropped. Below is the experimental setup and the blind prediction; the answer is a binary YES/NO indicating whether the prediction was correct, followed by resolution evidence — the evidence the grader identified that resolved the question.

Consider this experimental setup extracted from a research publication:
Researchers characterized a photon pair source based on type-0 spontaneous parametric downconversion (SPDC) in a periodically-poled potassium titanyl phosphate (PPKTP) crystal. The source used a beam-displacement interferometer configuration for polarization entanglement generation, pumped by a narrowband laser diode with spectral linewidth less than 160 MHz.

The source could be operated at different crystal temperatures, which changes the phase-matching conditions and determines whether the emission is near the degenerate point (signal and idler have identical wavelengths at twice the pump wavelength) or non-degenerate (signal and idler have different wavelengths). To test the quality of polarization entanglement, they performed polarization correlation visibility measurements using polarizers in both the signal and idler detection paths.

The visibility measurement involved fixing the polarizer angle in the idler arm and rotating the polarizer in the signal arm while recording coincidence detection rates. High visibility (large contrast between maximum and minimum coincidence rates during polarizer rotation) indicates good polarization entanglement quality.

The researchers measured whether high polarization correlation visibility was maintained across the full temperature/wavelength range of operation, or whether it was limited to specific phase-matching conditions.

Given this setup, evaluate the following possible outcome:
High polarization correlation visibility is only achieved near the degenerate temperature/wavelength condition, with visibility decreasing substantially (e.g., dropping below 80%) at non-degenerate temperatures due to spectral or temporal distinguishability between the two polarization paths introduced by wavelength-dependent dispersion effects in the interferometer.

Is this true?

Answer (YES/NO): NO